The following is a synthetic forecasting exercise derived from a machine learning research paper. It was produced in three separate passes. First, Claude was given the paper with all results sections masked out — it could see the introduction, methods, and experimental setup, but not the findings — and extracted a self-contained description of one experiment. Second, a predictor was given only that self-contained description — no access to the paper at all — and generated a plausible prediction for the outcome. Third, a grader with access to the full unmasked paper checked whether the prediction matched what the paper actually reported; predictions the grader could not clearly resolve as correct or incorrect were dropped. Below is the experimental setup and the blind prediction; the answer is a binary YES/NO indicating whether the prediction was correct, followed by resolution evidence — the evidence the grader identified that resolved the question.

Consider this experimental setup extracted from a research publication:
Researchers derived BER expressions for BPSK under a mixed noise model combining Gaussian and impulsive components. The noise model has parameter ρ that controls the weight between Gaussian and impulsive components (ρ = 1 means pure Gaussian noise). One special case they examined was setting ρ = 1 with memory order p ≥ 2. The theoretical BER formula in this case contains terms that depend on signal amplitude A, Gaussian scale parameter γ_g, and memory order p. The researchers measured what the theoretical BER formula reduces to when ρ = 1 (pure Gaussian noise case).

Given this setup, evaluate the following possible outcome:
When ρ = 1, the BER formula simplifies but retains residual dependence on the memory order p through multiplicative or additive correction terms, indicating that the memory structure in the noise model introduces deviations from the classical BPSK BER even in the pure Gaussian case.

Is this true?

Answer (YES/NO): NO